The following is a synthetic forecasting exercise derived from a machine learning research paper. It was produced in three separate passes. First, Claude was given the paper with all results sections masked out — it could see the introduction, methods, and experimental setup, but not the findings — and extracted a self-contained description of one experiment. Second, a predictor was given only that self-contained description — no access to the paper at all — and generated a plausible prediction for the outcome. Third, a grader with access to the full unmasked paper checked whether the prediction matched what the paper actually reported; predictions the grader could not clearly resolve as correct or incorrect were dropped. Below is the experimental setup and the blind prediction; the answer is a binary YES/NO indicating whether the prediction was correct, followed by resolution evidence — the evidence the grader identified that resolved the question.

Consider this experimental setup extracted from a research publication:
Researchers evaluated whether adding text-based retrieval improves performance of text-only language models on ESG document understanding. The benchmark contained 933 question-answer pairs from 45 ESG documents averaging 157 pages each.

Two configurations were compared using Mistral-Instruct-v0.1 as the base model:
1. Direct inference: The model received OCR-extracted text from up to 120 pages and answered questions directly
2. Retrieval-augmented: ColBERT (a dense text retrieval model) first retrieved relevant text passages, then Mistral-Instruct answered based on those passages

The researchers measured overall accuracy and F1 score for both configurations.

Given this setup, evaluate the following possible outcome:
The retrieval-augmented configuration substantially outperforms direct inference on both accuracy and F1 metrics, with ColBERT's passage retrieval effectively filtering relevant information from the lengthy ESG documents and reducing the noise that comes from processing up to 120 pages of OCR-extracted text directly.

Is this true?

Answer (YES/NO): YES